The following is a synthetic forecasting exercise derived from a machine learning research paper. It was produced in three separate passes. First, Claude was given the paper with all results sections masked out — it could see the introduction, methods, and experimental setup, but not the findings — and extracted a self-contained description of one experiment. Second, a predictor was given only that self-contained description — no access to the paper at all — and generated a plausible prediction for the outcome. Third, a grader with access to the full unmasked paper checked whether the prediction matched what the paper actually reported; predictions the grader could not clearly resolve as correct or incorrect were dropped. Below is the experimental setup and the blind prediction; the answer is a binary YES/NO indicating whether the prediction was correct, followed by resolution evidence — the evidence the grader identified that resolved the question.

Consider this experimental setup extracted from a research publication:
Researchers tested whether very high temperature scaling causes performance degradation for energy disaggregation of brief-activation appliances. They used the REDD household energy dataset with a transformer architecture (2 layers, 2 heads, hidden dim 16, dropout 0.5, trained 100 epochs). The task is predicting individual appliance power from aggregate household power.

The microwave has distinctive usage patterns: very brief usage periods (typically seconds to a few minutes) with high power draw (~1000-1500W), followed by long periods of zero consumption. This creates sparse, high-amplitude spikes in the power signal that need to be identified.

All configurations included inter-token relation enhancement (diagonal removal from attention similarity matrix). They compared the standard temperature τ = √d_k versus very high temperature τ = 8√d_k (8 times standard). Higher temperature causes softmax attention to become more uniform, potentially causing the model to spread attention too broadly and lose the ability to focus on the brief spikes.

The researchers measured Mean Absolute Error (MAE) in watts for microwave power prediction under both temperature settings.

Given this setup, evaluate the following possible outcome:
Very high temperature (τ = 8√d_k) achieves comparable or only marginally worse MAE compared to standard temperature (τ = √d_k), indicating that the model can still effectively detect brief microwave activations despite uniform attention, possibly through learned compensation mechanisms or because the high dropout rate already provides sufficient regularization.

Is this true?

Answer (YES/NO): NO